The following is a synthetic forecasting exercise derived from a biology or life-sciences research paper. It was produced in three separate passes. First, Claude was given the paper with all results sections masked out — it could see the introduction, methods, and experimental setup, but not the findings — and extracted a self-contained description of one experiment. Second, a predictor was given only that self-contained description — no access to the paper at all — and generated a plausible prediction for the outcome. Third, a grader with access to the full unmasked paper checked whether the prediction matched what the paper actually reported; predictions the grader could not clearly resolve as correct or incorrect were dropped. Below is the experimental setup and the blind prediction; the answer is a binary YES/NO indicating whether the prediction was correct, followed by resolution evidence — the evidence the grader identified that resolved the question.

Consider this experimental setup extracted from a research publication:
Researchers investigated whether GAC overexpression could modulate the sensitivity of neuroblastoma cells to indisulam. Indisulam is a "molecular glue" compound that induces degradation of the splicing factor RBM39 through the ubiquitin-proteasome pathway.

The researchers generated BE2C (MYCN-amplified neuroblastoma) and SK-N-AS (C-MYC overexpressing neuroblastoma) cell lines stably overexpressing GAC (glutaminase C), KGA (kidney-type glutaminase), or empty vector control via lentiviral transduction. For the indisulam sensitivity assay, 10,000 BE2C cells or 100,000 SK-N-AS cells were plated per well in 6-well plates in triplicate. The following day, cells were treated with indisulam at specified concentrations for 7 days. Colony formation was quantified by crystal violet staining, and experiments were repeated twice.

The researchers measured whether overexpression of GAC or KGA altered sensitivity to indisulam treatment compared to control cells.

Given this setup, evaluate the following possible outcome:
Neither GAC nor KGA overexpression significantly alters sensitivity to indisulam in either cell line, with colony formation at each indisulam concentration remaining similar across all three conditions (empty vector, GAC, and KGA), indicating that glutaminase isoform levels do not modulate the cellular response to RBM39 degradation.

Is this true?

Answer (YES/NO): NO